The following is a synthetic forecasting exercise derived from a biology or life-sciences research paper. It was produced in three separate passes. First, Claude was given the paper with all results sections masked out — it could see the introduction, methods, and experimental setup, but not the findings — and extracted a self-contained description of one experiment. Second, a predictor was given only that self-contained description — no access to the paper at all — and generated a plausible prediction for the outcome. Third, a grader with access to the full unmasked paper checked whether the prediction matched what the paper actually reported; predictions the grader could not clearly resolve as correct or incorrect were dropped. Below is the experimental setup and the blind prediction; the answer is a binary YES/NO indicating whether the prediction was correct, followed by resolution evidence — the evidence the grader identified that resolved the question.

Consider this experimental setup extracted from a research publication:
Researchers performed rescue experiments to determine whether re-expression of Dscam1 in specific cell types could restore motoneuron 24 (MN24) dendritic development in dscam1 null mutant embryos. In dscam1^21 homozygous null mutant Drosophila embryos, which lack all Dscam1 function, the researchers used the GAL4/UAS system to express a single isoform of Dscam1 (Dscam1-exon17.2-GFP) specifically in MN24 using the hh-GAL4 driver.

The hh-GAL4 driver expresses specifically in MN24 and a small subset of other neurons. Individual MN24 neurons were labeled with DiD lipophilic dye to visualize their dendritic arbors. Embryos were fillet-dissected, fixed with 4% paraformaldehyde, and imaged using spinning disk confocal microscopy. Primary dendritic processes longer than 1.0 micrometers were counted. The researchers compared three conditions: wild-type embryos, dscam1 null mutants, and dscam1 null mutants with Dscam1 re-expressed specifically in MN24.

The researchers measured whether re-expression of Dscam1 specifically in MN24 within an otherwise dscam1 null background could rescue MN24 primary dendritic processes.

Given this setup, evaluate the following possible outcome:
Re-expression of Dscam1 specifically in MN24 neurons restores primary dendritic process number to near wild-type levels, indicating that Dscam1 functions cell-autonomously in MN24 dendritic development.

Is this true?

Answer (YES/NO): NO